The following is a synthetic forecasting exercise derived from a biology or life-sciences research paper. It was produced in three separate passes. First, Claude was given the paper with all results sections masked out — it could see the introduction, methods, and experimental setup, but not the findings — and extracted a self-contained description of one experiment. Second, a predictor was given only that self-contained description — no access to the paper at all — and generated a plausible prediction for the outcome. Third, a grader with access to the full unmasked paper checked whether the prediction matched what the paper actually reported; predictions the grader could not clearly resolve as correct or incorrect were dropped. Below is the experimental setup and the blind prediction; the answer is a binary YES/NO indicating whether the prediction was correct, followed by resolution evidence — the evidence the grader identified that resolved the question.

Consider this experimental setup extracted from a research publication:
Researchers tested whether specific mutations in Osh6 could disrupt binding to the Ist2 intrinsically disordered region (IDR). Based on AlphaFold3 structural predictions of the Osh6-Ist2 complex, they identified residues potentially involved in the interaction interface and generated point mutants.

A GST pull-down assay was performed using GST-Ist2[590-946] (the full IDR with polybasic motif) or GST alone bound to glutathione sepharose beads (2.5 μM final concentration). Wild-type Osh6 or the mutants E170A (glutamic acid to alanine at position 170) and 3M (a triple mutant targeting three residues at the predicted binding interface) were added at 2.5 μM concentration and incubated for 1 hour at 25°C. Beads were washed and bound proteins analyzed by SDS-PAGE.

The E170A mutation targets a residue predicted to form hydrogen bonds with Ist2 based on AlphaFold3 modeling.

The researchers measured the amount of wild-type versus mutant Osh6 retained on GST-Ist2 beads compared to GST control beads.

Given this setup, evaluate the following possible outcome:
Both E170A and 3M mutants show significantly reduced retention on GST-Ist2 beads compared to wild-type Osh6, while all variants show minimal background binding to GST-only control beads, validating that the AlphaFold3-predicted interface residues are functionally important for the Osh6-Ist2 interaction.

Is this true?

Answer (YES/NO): YES